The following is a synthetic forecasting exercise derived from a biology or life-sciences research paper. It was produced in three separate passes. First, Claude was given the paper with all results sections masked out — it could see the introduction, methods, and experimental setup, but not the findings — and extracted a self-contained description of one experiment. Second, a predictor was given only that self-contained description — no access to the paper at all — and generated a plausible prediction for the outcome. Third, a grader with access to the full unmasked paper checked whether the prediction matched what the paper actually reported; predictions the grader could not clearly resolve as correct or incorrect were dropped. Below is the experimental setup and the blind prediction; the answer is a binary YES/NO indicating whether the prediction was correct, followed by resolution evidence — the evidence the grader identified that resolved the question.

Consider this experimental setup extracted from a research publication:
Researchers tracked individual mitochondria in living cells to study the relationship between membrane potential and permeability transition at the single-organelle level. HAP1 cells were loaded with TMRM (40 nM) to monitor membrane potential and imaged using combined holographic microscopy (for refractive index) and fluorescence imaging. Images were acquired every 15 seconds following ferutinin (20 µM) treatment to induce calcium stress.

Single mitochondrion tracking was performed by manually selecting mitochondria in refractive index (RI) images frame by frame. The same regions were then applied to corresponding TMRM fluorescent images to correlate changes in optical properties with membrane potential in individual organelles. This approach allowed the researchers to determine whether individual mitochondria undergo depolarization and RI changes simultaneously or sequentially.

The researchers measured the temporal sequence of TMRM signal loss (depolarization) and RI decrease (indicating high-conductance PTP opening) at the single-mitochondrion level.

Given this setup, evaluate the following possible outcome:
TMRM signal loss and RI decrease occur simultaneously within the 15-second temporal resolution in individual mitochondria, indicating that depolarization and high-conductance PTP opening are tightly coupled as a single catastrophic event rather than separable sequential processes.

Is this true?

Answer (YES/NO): NO